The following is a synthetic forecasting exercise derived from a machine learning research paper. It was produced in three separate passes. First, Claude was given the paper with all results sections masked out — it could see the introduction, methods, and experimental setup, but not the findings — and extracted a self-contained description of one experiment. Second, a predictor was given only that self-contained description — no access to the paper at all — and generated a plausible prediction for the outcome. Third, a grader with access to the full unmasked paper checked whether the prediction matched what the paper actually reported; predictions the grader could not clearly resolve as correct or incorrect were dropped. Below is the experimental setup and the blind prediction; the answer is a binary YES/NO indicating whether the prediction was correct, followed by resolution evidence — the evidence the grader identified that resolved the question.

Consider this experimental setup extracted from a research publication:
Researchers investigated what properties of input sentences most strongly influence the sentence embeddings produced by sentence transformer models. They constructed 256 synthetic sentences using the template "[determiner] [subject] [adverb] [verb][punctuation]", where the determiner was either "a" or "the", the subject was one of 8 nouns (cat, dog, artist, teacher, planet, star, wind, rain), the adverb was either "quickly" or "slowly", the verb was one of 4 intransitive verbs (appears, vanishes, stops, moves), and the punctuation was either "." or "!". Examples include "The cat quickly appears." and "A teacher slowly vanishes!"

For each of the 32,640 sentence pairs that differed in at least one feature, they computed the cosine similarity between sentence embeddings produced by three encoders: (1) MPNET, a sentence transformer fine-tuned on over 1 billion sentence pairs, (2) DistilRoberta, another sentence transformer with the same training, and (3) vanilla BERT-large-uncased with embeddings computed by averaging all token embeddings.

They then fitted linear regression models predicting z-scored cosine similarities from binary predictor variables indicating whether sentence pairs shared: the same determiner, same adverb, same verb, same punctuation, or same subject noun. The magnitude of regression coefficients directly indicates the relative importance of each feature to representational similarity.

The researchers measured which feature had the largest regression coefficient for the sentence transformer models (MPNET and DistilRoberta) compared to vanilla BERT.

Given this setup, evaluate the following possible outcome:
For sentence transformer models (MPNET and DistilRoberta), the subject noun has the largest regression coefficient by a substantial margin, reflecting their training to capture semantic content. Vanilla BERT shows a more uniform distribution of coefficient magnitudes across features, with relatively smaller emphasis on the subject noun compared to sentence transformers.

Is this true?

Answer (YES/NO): YES